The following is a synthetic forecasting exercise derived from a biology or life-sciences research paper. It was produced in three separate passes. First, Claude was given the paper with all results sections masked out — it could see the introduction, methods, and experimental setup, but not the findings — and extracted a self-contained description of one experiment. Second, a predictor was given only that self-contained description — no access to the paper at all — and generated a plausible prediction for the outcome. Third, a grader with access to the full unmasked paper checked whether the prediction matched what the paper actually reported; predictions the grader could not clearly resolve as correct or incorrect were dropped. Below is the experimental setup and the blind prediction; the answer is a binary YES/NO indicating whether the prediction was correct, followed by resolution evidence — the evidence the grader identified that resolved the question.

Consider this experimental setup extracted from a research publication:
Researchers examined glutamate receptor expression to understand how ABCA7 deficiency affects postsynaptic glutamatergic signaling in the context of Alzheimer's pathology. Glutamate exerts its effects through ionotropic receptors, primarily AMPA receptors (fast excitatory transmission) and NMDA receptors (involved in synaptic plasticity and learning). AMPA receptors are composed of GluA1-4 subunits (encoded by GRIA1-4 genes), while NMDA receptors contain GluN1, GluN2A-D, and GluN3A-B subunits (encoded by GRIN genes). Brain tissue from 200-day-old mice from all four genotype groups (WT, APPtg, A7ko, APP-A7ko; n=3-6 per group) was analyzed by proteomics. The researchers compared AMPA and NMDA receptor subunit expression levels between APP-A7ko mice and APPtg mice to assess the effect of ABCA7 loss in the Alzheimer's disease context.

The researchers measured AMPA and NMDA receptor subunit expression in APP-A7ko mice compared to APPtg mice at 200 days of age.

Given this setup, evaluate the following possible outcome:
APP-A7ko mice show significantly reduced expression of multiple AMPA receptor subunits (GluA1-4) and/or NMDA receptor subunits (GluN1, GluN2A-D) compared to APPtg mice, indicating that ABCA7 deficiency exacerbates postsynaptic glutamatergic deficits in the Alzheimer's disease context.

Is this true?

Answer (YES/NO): NO